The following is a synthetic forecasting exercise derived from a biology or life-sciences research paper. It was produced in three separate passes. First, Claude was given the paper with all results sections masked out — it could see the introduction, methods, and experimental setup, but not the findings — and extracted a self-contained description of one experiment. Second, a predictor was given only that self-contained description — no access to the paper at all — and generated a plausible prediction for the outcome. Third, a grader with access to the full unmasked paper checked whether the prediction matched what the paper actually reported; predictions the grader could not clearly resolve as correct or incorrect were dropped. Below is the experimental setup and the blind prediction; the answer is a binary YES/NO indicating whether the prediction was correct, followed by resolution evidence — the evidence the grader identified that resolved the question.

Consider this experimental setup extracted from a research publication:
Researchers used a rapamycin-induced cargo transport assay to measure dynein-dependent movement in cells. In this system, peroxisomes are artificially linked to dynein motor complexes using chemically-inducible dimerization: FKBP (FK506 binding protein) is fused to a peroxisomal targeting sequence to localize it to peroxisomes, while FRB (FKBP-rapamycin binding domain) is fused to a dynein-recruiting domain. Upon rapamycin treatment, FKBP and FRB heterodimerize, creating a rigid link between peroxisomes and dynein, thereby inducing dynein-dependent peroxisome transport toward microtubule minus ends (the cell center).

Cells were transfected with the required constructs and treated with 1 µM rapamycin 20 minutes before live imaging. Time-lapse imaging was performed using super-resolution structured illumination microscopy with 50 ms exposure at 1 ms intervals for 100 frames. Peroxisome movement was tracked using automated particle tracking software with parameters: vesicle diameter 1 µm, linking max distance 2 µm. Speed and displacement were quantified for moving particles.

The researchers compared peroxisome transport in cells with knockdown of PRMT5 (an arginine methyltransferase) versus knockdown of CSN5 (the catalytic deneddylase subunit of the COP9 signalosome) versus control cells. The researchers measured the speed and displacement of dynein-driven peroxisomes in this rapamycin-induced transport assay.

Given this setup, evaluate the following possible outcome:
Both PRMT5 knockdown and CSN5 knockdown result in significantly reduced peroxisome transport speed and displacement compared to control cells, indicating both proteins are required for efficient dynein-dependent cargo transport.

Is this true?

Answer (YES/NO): NO